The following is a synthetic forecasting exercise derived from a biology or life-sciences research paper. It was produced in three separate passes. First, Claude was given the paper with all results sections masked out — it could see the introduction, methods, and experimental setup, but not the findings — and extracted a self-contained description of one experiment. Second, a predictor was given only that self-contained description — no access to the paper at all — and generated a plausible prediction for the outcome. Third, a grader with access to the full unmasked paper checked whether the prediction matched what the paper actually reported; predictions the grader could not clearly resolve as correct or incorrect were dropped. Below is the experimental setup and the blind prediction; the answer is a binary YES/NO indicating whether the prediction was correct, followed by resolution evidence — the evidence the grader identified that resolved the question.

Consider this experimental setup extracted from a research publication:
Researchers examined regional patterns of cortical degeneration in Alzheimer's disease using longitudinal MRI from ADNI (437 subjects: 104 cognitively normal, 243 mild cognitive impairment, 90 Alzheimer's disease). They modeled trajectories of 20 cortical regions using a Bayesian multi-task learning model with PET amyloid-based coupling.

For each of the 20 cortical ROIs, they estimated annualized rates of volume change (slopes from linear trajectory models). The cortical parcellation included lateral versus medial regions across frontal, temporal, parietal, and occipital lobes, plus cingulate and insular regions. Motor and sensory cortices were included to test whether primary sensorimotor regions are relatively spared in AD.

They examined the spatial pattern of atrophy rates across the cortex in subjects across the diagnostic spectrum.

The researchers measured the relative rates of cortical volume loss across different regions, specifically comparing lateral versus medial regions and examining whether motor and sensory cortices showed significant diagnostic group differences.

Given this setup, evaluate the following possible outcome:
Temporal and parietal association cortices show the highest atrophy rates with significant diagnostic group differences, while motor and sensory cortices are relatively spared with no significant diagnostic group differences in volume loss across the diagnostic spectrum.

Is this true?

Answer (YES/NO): NO